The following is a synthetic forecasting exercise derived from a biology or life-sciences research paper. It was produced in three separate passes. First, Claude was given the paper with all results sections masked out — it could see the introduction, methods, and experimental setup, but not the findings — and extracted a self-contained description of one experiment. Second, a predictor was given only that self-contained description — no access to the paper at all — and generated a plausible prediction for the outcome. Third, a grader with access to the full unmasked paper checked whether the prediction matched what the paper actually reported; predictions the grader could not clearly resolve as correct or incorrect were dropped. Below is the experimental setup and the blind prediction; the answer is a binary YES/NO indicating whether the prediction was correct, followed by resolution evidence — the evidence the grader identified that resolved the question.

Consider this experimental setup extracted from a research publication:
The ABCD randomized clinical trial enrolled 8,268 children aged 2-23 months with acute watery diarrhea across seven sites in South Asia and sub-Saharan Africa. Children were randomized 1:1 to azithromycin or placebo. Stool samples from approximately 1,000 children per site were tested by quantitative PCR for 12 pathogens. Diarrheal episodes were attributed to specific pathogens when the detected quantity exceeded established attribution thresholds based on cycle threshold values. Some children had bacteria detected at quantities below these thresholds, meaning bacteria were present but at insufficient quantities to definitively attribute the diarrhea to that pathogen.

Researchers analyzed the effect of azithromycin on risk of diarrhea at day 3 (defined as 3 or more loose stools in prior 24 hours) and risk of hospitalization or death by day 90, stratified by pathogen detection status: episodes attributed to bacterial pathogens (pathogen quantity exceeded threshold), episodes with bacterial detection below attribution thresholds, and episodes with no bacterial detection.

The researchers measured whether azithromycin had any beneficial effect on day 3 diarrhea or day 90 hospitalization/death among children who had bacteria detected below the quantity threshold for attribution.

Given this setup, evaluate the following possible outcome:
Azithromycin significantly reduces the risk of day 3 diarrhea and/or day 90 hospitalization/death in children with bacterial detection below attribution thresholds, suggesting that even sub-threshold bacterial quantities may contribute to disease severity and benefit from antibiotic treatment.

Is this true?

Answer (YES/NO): YES